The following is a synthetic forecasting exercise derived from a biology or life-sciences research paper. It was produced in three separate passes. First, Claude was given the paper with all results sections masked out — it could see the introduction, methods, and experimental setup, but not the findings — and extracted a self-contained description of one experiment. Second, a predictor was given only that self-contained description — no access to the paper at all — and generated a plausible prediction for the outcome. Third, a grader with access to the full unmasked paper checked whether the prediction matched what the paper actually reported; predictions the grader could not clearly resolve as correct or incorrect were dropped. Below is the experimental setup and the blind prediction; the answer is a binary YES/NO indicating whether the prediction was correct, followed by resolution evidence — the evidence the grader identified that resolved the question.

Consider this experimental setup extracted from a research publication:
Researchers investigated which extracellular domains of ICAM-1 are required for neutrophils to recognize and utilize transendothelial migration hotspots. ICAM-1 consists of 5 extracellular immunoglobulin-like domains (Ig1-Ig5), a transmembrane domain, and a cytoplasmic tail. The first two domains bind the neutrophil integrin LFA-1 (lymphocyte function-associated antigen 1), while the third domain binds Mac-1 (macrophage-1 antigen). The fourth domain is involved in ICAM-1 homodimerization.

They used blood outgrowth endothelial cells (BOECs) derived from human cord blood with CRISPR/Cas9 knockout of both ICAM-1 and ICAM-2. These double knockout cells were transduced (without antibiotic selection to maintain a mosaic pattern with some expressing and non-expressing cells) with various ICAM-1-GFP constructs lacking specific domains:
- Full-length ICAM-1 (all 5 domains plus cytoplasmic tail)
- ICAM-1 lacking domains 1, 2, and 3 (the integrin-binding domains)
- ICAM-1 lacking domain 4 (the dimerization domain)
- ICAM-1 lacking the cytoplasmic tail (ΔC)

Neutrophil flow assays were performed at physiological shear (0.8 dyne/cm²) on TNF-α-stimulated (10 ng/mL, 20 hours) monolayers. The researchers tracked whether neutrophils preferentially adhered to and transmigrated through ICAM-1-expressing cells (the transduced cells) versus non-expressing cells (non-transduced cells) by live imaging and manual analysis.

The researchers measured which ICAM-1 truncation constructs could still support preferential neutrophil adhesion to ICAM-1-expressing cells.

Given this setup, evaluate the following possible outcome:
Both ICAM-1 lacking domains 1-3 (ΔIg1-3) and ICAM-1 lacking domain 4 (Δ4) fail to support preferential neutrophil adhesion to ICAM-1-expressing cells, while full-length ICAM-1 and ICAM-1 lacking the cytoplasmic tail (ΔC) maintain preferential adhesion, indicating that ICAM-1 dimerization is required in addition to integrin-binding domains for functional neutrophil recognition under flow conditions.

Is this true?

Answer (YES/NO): NO